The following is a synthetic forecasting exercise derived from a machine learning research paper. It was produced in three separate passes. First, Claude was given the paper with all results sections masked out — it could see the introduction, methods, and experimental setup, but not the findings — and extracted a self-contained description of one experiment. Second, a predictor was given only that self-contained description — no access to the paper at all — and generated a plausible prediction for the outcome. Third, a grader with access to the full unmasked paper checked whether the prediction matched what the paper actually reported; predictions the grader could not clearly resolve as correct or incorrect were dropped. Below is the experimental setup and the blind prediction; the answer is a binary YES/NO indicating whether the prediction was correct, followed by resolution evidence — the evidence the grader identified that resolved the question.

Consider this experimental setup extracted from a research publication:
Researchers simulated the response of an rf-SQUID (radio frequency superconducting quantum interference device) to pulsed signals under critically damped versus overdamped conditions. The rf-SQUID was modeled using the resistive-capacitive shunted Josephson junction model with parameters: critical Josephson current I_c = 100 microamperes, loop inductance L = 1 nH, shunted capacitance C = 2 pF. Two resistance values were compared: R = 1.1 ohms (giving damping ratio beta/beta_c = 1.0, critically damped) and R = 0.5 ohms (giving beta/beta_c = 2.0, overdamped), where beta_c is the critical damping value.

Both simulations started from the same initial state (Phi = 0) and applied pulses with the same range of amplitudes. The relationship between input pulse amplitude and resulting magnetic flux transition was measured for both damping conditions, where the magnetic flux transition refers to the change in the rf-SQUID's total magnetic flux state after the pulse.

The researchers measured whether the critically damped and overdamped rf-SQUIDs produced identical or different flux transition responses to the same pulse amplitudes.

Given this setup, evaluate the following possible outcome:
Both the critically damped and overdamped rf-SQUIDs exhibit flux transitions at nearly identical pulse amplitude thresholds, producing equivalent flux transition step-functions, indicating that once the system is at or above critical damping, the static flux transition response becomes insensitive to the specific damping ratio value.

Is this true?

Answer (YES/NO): YES